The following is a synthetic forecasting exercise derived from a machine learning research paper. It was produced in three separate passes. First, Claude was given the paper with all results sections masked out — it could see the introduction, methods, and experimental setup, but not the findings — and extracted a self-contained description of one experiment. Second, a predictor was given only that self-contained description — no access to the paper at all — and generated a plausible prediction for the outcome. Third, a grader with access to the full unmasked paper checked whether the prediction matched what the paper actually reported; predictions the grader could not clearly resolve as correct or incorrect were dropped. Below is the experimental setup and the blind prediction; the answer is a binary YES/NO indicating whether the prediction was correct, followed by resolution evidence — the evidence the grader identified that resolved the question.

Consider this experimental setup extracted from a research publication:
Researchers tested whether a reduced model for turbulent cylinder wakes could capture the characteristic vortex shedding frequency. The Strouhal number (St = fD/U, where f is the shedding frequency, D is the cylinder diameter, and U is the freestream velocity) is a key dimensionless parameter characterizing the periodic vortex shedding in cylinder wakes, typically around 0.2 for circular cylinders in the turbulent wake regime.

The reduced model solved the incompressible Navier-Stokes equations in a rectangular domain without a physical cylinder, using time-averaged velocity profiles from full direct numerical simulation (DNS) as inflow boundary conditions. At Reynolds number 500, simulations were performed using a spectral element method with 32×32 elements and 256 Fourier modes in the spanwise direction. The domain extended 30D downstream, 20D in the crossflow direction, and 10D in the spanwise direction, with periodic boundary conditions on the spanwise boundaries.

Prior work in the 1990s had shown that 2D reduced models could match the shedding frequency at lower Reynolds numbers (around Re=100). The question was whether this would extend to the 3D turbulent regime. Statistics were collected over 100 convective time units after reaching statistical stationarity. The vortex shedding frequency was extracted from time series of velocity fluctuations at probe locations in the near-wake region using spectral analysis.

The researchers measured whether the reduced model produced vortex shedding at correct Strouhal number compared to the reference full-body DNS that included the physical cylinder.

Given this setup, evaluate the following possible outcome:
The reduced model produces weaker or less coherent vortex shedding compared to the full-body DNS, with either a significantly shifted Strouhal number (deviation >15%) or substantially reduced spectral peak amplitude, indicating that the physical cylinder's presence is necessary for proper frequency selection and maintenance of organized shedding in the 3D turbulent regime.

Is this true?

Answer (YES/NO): NO